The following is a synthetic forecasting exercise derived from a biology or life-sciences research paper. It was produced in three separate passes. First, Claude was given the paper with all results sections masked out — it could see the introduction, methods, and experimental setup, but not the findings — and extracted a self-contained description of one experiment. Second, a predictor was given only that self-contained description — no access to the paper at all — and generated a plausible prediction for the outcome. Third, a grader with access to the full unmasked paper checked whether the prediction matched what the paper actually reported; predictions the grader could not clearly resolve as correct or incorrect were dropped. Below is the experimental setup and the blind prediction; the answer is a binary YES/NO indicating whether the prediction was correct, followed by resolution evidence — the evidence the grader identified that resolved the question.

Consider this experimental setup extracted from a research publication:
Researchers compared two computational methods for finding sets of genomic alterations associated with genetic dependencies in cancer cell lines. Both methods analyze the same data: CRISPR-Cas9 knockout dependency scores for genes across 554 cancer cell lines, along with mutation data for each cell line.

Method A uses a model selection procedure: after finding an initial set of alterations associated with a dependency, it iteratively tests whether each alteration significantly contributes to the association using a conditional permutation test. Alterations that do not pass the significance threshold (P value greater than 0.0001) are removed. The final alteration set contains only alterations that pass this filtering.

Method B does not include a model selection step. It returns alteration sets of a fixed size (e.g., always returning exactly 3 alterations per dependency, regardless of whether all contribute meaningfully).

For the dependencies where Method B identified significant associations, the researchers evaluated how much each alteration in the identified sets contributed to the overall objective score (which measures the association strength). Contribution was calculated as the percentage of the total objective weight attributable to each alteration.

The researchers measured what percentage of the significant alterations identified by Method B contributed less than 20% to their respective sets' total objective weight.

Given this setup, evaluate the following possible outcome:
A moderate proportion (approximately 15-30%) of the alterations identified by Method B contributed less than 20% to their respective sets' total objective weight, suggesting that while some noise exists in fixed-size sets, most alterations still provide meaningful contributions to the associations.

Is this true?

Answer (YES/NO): YES